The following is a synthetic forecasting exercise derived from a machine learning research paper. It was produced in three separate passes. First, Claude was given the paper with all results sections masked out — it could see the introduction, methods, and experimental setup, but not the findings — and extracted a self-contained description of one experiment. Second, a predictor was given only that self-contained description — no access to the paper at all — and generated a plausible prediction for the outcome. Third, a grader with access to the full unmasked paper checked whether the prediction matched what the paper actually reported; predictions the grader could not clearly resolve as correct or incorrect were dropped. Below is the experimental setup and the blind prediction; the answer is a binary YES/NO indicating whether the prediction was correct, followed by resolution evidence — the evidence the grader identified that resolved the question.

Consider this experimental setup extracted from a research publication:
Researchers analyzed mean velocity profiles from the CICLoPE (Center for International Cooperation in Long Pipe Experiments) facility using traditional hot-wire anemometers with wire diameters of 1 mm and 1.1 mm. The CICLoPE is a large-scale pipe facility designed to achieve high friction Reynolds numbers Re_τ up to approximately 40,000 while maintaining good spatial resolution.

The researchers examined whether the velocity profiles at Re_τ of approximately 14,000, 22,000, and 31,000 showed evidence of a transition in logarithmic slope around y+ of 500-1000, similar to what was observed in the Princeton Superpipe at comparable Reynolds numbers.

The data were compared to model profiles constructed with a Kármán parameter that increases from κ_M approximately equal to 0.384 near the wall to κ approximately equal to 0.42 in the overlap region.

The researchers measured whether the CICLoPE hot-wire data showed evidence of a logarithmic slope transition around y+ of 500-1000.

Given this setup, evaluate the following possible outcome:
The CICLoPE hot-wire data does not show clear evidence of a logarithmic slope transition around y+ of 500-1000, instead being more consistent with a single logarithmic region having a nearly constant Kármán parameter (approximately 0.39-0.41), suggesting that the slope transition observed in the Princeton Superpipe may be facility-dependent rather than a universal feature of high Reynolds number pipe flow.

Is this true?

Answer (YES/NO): NO